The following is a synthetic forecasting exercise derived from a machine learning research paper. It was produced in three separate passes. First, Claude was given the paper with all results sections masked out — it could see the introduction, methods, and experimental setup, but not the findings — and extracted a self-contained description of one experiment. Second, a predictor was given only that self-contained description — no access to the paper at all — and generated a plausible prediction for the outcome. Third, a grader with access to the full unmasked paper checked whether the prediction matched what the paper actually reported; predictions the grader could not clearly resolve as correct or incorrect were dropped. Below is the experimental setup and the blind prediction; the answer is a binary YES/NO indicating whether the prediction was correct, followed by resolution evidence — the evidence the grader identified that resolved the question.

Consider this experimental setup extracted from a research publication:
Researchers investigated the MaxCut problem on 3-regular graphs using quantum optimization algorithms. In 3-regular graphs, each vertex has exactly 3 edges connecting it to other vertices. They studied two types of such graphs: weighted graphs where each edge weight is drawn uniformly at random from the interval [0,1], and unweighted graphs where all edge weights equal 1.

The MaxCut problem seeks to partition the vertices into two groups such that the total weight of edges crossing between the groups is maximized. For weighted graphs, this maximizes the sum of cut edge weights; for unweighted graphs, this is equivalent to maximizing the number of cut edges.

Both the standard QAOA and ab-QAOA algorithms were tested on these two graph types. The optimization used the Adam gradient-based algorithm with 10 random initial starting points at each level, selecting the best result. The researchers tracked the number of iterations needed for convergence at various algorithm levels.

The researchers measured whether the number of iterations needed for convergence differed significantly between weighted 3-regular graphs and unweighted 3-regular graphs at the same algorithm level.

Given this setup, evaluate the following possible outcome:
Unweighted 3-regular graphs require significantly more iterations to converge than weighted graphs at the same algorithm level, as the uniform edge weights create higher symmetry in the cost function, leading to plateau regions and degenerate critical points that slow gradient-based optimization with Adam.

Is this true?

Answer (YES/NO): NO